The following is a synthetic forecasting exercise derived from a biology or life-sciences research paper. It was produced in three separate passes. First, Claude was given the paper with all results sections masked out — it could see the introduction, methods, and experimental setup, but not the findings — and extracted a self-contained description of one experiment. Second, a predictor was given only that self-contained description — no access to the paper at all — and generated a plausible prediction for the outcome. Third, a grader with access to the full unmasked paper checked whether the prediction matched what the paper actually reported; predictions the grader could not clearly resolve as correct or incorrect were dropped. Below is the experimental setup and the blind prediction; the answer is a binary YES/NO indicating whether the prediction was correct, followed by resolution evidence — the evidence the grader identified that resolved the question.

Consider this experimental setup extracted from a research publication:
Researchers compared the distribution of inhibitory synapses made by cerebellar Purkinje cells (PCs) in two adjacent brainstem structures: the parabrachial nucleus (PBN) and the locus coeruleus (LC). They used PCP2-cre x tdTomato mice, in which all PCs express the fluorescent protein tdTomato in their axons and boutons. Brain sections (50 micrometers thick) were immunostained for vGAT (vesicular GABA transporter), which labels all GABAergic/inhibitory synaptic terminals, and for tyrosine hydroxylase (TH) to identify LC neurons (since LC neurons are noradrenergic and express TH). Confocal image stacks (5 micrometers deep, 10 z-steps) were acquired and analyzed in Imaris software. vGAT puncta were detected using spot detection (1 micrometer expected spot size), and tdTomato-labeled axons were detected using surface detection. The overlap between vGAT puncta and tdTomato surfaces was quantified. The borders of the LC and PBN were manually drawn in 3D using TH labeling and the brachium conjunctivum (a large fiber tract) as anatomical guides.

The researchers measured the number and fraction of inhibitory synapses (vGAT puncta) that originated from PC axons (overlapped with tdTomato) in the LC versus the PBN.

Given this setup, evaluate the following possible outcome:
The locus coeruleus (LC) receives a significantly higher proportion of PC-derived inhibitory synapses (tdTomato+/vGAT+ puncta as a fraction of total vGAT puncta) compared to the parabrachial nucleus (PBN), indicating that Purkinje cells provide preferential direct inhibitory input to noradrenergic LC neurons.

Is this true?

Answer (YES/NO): NO